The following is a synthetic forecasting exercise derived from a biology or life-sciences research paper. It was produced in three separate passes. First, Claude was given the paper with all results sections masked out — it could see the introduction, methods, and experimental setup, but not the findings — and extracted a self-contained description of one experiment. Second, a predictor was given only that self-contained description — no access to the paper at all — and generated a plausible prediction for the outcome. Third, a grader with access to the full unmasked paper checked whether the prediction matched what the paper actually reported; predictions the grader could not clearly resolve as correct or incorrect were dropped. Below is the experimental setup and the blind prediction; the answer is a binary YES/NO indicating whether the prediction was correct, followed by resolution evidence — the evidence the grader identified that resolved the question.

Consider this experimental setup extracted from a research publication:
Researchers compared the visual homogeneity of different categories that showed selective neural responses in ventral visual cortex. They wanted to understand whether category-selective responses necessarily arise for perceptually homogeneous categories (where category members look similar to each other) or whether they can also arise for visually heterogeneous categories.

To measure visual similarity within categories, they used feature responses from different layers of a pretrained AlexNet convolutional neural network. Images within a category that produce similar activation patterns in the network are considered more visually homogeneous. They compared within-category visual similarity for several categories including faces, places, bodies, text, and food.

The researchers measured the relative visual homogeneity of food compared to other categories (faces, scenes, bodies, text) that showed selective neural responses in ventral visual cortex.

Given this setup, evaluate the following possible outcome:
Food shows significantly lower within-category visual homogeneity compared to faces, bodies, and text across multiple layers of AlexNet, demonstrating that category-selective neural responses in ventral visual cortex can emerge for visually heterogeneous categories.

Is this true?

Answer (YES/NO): YES